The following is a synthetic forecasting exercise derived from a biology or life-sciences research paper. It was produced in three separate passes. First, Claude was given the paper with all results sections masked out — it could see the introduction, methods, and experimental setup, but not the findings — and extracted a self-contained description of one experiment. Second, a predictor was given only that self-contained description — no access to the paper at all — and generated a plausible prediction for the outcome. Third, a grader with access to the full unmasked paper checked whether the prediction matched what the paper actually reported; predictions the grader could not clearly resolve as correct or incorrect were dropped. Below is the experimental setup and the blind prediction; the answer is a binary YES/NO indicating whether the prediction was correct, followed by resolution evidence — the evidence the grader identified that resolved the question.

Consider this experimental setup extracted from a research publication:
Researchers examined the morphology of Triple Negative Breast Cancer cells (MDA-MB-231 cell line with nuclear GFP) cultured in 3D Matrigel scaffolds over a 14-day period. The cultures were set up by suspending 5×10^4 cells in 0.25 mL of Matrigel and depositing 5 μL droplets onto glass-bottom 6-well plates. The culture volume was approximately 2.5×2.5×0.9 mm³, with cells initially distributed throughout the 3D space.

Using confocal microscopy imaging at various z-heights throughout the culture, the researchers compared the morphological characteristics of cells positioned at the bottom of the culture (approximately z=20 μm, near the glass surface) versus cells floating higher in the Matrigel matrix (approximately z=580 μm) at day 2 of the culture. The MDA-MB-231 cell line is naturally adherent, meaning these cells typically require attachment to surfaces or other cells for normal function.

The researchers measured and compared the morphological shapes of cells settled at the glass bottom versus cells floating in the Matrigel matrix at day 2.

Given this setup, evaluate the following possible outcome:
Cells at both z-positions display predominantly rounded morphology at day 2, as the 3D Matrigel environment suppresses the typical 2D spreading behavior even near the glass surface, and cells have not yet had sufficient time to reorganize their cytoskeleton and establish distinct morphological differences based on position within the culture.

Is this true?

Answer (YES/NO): NO